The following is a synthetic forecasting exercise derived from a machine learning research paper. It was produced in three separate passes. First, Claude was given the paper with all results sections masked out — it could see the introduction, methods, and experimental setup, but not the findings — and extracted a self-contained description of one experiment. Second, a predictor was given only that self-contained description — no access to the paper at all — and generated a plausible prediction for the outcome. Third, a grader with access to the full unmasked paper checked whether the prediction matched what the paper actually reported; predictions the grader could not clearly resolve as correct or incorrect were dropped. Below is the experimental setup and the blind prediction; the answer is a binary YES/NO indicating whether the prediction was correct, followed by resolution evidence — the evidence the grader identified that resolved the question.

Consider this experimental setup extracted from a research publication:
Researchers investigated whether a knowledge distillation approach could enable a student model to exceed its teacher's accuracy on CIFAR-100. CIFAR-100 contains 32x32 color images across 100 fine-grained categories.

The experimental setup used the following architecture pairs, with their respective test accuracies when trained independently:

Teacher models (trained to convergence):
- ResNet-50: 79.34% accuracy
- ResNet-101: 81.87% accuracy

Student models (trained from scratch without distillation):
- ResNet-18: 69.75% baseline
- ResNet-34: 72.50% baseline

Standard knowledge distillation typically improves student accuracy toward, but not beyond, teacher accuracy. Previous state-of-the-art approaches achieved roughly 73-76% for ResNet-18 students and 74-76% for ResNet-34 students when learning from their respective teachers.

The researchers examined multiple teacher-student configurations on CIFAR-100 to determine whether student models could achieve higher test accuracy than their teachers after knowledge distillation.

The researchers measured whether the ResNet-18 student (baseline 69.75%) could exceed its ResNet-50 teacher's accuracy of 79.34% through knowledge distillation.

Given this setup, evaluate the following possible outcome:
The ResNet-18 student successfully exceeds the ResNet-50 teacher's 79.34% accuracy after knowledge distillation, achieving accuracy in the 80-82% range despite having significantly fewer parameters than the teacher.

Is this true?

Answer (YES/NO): YES